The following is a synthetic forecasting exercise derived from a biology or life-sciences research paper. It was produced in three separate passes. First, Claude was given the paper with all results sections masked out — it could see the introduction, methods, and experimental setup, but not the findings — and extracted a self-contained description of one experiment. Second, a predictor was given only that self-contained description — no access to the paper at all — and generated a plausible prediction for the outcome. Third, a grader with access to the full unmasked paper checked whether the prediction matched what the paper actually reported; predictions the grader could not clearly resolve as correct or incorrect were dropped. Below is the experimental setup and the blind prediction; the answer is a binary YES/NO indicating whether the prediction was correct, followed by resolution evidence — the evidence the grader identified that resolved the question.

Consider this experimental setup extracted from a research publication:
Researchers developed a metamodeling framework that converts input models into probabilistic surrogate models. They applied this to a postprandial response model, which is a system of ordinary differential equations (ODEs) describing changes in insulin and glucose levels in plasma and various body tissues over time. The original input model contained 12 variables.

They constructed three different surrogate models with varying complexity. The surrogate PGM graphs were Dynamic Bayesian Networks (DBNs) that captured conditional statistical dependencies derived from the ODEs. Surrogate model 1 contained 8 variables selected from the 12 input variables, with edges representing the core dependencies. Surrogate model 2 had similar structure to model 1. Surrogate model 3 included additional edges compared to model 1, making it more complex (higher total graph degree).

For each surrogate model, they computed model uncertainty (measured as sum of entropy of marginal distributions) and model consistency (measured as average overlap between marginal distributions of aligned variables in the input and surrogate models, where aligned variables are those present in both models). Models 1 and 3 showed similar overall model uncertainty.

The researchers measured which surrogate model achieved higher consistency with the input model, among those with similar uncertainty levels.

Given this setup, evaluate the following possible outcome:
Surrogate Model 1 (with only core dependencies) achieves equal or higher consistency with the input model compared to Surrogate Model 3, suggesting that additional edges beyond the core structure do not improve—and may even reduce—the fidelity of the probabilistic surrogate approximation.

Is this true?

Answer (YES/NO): YES